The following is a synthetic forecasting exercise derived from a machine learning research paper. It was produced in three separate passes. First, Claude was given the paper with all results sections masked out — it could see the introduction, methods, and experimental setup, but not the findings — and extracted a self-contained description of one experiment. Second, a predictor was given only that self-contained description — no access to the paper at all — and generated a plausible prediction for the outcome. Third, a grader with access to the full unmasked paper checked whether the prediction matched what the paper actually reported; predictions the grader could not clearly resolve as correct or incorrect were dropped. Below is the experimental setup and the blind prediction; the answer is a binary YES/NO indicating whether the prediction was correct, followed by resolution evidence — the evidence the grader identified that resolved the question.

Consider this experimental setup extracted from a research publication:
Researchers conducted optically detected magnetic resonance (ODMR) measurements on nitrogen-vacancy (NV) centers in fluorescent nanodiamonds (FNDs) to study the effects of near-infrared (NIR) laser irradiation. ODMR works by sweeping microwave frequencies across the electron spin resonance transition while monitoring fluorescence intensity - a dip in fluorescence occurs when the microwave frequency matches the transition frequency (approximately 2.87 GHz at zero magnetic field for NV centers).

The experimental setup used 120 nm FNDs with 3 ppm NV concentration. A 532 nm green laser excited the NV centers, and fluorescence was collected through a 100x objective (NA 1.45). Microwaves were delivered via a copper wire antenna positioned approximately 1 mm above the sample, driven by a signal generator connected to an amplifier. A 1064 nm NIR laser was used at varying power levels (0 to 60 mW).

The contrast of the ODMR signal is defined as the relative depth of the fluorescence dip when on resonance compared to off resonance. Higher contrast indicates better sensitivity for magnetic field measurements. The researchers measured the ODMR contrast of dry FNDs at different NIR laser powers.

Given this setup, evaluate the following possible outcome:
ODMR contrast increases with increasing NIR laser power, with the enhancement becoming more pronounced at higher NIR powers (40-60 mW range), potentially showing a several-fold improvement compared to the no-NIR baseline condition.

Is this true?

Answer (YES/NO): NO